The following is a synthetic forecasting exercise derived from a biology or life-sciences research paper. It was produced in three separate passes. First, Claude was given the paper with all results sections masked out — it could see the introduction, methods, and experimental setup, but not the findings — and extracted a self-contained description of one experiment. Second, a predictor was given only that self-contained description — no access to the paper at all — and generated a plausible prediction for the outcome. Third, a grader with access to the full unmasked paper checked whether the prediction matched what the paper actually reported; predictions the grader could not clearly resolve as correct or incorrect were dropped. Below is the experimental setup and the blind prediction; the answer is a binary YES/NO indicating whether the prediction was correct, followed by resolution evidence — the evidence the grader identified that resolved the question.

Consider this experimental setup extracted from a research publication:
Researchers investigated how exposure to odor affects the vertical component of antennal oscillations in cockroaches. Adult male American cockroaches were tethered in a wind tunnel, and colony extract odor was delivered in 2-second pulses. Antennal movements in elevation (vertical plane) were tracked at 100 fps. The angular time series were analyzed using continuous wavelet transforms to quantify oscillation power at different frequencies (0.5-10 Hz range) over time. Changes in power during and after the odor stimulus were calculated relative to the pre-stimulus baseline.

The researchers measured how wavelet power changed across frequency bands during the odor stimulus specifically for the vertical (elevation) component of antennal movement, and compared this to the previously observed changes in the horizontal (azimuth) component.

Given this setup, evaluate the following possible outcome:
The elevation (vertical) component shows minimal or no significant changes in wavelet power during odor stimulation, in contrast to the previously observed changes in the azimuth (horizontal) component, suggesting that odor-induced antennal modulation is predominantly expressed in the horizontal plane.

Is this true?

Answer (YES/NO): NO